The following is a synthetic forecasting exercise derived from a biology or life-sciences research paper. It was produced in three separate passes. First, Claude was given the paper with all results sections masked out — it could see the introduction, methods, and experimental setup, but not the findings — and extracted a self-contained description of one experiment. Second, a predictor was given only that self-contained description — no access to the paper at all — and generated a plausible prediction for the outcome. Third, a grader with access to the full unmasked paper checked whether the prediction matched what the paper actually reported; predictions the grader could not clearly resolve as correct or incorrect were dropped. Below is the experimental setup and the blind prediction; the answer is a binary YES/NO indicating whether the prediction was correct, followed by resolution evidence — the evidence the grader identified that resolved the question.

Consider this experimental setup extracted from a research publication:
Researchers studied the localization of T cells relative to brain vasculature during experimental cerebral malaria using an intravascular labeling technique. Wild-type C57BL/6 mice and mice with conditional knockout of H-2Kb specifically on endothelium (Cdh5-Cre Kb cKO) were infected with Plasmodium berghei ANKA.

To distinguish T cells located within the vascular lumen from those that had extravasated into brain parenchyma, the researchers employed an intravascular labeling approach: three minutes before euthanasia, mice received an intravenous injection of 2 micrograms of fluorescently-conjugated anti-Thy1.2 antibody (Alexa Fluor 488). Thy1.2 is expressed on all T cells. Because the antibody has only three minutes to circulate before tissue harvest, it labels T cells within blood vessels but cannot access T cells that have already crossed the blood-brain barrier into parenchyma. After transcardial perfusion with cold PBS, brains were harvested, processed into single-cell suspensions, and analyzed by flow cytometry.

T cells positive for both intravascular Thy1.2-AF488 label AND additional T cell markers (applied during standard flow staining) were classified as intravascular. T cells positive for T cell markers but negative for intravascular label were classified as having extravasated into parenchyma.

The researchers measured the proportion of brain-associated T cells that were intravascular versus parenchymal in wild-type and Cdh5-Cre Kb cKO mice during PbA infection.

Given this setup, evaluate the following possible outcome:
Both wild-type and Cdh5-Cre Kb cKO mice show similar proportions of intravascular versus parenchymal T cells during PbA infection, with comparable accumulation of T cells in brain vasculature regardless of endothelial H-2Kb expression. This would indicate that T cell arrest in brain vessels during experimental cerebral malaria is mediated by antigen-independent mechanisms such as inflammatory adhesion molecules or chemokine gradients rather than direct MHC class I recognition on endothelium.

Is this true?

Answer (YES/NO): NO